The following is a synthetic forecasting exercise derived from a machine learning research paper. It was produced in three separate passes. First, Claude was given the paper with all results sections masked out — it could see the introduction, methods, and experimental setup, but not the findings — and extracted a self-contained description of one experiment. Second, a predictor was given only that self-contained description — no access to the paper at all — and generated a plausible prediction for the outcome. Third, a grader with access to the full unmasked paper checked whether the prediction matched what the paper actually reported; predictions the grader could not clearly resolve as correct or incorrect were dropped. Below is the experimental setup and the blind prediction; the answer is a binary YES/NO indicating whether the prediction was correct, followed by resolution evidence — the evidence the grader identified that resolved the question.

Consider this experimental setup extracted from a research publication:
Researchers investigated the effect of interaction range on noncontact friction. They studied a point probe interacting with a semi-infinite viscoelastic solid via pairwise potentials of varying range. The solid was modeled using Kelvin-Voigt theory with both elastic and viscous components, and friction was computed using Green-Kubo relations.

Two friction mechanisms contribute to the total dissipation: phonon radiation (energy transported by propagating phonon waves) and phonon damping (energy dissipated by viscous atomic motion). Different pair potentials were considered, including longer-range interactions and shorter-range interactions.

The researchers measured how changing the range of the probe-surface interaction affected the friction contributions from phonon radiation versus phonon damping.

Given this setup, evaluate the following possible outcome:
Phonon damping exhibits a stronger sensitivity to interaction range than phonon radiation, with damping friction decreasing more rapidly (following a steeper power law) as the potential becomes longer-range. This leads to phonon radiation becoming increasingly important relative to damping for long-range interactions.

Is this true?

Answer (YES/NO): NO